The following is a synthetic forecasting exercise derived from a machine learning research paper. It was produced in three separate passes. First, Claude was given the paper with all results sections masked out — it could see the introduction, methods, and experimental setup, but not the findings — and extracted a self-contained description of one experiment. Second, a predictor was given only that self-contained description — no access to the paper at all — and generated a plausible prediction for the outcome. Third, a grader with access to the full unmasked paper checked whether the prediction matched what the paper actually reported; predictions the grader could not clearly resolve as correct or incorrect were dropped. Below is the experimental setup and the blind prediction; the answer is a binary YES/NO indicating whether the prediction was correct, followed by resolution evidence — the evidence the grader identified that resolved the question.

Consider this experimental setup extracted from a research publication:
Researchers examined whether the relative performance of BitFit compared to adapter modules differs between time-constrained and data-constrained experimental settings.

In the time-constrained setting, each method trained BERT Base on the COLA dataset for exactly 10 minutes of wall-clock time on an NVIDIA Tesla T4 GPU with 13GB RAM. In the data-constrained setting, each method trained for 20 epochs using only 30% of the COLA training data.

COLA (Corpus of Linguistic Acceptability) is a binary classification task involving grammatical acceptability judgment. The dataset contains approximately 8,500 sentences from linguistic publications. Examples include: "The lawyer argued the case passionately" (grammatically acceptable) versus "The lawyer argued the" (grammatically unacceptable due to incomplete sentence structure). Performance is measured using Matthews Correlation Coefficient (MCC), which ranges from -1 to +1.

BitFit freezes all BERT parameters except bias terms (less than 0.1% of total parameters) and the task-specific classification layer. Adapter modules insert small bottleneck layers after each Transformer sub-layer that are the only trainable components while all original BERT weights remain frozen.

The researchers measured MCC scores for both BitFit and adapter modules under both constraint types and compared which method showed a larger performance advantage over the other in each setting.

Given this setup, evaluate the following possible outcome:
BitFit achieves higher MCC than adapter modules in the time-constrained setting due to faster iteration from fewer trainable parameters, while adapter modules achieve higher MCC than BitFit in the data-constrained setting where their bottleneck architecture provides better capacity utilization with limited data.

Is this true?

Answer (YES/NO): NO